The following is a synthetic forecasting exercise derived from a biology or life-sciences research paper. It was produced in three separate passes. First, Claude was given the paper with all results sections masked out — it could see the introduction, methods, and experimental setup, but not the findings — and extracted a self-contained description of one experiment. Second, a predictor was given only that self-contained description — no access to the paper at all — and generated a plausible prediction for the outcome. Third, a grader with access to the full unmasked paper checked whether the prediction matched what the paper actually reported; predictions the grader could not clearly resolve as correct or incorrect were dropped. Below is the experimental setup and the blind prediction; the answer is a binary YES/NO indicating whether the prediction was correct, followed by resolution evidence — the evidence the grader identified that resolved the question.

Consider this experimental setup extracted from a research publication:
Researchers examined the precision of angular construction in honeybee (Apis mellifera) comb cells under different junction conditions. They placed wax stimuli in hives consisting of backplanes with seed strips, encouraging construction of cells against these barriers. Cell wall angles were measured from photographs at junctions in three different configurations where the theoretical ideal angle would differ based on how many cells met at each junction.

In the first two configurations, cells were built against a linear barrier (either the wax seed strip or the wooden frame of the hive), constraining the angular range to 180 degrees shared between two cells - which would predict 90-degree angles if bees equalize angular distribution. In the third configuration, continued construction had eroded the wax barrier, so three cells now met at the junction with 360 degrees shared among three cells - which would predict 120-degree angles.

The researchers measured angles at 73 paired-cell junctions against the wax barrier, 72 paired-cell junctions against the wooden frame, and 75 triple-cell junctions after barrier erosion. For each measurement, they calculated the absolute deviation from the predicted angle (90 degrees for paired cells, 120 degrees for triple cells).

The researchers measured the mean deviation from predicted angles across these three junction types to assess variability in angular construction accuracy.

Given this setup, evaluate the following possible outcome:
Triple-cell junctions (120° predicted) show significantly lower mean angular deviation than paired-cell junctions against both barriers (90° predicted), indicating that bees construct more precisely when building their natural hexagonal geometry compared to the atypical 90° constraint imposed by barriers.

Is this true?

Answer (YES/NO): NO